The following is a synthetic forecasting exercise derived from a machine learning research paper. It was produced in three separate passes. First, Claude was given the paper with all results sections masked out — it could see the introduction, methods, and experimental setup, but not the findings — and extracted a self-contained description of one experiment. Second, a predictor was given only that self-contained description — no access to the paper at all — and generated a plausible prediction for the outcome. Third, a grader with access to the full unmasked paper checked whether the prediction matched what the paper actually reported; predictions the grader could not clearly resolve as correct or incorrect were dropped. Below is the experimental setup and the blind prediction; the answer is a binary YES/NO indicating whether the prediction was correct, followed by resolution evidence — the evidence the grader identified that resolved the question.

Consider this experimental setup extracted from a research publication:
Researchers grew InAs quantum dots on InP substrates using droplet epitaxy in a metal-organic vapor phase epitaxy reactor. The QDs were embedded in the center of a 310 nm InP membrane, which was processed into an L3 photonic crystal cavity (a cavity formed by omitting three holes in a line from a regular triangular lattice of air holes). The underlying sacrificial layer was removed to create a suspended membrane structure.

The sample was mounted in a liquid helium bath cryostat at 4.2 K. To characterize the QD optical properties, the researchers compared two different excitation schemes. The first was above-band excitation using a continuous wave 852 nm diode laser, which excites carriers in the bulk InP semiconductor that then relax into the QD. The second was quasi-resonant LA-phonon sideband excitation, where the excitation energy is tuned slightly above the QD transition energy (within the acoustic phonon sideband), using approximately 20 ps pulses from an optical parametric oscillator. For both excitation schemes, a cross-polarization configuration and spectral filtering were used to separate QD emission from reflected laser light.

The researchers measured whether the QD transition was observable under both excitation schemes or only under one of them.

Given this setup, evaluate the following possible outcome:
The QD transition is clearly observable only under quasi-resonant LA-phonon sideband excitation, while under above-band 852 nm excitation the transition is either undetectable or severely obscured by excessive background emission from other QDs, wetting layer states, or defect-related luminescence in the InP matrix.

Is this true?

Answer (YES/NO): NO